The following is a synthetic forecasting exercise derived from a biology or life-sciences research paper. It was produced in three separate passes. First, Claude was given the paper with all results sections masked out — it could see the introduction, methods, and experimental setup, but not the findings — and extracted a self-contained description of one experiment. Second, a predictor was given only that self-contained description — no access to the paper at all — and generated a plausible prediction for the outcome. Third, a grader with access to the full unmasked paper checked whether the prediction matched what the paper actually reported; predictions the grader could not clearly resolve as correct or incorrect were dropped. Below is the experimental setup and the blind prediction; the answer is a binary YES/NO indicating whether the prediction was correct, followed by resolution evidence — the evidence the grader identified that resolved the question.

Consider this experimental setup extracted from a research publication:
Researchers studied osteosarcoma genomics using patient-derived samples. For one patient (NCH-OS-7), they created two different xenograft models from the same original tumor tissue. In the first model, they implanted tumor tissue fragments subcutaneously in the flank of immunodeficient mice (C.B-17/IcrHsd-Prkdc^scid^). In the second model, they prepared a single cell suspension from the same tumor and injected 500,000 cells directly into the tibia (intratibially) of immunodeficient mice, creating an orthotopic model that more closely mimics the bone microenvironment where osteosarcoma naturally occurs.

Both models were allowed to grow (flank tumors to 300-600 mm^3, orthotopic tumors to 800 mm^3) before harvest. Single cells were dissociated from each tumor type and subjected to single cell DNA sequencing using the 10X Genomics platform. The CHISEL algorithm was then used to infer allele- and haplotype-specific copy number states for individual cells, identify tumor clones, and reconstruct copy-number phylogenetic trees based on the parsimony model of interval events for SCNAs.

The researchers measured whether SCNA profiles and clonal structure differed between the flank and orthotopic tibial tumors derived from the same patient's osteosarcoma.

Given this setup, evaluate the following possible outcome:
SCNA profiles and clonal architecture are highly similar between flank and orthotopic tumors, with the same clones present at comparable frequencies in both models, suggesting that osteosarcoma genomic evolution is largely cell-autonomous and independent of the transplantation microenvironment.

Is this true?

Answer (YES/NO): YES